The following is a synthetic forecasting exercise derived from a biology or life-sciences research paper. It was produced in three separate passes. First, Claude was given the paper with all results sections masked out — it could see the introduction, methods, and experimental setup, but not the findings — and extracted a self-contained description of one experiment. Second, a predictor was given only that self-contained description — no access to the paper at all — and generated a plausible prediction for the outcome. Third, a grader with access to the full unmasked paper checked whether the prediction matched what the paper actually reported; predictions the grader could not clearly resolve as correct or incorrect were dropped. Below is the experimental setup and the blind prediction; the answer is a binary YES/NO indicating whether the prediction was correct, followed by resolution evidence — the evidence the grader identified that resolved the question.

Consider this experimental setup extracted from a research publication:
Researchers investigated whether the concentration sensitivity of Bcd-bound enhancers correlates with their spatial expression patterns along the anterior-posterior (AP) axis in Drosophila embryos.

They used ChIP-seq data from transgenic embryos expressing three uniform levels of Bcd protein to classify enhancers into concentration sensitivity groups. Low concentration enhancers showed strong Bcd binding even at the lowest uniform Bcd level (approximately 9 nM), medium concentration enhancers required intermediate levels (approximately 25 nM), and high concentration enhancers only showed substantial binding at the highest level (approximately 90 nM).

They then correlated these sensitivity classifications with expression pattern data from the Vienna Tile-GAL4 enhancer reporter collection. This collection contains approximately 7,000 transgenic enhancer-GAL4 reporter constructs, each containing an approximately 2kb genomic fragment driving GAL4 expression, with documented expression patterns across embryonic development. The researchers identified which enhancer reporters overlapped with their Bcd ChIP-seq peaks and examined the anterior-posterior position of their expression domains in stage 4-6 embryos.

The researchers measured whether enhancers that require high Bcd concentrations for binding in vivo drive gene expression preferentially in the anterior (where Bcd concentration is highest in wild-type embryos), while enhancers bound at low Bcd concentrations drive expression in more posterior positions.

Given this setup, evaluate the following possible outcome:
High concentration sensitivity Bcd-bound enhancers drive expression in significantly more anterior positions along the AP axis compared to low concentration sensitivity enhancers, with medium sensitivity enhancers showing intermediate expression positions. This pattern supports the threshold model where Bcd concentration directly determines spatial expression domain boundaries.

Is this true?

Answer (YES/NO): YES